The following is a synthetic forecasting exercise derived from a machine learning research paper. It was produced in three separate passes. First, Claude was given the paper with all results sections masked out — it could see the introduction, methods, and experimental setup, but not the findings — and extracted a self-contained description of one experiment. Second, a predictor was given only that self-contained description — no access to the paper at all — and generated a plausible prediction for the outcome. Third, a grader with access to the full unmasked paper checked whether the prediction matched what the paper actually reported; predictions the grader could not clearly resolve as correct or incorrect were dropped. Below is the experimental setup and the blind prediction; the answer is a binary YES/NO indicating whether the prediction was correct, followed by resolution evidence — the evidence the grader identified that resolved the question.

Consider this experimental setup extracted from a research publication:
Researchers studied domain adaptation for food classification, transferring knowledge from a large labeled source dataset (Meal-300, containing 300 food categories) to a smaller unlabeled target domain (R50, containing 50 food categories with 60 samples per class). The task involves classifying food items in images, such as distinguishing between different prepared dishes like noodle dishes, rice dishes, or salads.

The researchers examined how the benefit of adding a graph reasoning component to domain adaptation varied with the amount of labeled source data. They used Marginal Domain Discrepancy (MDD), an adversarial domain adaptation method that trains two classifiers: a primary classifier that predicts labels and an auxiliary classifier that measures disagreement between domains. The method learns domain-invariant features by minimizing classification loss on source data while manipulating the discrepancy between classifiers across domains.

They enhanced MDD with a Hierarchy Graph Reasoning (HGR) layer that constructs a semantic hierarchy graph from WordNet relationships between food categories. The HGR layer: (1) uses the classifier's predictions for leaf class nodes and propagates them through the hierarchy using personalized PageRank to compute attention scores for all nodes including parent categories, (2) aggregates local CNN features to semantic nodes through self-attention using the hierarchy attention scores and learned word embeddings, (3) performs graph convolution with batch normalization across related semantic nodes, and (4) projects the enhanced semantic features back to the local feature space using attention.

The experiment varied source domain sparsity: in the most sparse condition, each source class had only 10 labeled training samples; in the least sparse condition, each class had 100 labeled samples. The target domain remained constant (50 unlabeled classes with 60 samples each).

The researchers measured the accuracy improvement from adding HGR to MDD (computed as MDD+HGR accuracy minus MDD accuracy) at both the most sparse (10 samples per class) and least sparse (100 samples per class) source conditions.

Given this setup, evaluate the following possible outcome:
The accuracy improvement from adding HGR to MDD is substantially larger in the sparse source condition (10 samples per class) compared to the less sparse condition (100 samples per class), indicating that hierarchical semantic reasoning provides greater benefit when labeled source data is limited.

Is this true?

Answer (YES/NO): NO